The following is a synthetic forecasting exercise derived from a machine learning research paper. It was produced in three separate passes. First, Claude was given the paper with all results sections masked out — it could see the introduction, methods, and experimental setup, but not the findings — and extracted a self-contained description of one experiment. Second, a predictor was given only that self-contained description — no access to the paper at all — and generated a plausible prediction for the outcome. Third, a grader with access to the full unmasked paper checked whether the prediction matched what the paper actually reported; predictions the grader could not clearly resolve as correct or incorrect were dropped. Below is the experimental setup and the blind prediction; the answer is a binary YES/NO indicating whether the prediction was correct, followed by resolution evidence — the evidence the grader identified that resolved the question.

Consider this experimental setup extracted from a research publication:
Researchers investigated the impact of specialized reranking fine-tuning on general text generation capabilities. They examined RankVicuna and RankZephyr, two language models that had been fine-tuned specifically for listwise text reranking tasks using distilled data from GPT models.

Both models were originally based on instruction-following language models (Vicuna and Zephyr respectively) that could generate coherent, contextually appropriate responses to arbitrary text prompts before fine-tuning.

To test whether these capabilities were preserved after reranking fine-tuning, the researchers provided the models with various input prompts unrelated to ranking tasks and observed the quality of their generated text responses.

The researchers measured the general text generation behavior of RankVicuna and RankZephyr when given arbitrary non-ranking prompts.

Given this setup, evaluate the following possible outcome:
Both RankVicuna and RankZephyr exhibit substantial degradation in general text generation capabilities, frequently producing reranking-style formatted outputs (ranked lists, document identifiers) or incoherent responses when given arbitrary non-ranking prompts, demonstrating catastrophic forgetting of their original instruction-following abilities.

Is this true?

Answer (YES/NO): YES